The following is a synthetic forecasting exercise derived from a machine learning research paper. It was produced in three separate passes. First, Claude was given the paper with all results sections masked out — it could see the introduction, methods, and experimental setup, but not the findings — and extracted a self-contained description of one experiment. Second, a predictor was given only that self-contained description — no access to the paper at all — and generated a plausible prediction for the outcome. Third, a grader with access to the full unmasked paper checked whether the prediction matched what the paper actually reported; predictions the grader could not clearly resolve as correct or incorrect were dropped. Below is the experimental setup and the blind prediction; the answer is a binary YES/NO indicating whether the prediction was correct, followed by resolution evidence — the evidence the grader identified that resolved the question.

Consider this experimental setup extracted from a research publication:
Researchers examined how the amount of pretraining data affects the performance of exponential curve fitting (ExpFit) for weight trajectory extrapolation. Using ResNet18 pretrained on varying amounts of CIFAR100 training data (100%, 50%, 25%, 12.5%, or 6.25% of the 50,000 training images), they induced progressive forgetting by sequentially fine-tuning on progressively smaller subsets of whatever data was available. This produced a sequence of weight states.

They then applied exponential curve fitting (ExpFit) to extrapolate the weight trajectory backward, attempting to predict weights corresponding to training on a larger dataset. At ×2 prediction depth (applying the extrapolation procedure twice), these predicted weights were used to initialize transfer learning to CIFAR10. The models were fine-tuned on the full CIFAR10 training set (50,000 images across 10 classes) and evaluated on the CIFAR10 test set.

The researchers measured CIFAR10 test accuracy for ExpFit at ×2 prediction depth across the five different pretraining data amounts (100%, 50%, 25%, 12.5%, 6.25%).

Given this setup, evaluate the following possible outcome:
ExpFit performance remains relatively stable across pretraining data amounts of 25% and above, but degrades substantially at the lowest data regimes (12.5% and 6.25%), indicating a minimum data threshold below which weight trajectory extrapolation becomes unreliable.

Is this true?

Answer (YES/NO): NO